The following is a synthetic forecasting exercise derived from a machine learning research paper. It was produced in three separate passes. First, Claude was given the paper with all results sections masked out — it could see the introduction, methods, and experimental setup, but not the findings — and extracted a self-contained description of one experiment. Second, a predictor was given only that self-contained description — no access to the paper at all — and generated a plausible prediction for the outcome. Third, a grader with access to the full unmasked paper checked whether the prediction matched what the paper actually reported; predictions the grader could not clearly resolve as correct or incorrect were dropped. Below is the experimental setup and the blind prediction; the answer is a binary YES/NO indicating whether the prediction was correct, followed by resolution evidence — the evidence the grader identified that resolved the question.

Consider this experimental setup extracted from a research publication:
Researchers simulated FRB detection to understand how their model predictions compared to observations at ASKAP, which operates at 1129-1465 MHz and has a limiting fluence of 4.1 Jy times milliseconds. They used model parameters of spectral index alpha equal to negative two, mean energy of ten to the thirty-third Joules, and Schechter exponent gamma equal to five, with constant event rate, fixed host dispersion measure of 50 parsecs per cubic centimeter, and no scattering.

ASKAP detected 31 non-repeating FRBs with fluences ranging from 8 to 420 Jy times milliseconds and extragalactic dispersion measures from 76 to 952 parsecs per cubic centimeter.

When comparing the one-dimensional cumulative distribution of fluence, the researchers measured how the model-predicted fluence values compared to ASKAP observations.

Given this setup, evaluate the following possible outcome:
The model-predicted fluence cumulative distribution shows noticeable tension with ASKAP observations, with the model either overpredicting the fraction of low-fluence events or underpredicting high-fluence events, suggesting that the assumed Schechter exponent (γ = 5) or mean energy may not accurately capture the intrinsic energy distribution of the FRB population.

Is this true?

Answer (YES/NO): NO